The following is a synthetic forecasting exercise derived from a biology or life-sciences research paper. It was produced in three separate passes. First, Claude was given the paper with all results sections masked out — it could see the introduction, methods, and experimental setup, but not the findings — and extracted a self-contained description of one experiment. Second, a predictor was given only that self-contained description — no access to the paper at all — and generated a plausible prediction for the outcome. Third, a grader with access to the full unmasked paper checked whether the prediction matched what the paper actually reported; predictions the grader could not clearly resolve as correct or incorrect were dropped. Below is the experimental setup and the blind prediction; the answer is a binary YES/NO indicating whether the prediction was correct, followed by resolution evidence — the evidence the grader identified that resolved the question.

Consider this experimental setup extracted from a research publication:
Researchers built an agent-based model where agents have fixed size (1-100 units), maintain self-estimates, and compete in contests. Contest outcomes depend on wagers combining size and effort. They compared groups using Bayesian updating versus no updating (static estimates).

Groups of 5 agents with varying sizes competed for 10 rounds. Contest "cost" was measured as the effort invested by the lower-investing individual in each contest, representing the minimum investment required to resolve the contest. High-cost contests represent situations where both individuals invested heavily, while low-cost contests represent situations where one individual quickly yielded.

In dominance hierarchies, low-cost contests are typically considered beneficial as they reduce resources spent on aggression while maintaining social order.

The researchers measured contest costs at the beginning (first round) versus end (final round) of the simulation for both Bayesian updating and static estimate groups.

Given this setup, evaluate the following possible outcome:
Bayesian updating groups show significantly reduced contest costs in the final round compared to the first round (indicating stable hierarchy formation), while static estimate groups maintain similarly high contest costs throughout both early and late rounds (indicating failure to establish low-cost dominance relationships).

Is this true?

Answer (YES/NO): YES